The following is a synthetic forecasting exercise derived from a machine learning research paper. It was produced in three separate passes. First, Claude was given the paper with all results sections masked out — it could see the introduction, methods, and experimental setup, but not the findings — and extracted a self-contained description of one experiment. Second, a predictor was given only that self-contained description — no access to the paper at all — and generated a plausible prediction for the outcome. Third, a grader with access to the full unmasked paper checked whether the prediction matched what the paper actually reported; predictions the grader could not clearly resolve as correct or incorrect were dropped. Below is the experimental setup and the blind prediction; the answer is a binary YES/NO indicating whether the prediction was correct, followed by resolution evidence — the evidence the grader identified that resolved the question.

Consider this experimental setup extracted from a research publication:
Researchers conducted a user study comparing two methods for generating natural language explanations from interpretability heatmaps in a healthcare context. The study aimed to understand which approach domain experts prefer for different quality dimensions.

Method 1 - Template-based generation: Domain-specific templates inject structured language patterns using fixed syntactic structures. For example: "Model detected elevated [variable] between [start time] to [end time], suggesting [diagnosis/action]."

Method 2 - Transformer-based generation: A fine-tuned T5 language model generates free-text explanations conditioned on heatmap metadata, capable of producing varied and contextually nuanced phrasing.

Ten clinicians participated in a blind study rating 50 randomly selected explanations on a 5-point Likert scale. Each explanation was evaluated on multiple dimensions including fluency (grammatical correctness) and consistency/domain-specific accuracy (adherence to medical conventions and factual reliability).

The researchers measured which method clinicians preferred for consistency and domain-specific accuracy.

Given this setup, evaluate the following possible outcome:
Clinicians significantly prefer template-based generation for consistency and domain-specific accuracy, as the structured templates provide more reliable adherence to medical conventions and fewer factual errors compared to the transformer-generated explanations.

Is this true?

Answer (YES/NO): NO